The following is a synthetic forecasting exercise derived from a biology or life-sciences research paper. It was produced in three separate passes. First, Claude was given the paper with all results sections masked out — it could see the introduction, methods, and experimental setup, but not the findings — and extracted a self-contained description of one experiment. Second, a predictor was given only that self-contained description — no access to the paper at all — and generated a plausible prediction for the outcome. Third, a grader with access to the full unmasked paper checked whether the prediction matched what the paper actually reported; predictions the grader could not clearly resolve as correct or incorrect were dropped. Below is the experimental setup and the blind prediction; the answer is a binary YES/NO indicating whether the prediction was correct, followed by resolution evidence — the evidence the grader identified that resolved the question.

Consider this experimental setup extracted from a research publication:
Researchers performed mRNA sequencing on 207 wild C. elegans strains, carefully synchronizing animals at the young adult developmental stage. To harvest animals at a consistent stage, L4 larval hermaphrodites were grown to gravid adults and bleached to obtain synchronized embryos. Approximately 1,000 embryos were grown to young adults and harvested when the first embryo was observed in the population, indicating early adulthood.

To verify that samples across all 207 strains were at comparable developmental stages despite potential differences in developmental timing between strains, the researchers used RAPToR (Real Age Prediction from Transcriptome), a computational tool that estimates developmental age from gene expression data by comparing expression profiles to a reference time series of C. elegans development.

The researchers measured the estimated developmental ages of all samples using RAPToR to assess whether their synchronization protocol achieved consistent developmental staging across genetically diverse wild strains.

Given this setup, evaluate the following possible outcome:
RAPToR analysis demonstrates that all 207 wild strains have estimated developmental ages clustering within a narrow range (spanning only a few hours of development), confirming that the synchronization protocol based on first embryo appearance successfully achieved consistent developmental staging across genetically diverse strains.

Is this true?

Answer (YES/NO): NO